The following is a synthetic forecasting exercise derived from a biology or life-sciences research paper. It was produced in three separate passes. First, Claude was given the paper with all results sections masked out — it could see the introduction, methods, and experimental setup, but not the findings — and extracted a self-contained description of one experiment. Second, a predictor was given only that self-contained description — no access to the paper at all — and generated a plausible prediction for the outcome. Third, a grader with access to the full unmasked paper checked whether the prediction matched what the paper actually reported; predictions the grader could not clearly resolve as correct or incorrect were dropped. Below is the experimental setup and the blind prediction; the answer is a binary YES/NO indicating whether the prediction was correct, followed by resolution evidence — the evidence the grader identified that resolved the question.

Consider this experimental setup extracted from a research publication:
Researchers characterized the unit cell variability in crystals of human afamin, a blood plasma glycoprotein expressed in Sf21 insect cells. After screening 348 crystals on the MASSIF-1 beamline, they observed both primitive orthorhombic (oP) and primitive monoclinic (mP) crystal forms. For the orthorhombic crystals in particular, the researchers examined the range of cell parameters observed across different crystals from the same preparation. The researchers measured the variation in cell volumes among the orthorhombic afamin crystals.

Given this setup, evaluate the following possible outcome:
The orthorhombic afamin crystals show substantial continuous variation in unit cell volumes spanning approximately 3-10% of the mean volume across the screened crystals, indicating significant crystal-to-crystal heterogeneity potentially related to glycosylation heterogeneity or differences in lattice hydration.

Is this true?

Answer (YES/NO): NO